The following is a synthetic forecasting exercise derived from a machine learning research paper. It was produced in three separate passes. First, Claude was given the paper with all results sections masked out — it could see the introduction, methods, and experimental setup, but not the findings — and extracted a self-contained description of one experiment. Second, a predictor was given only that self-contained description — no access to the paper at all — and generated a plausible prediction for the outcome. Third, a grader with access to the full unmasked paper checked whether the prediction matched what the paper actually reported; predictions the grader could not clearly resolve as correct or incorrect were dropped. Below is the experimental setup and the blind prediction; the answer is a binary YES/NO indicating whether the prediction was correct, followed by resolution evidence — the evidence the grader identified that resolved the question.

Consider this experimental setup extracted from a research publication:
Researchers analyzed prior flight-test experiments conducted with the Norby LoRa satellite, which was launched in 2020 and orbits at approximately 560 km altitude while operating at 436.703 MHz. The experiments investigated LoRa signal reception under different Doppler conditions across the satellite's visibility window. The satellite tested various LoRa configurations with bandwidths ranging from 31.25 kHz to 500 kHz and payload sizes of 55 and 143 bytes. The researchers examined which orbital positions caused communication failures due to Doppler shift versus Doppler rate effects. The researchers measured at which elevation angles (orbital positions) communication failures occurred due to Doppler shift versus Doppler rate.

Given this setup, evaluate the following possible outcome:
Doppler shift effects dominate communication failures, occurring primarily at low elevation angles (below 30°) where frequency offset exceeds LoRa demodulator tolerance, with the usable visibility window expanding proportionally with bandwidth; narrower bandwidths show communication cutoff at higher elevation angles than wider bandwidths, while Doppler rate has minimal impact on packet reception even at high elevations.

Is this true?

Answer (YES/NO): NO